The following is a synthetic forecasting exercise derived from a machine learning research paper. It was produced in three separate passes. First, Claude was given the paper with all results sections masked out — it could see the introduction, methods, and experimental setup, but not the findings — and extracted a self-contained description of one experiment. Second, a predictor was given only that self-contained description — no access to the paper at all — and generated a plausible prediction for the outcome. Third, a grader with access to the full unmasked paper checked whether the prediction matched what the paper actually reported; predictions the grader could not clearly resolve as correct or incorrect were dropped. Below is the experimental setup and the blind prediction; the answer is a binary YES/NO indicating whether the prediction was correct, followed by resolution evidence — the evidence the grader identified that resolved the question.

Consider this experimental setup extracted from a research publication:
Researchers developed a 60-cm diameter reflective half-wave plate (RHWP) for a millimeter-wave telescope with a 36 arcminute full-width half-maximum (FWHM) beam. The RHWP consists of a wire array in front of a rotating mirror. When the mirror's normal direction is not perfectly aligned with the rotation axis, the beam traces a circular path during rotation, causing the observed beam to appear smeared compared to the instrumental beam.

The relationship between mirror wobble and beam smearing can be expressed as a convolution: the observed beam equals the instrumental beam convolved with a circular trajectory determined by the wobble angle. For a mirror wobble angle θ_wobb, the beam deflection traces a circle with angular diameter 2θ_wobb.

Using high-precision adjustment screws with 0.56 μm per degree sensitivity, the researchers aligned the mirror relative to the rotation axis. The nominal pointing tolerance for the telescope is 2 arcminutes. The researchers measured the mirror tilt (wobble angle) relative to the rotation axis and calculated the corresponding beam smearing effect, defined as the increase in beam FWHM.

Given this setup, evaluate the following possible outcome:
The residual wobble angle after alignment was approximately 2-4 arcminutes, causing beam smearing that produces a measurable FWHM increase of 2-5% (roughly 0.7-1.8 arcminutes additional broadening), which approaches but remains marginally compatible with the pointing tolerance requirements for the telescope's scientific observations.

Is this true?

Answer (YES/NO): NO